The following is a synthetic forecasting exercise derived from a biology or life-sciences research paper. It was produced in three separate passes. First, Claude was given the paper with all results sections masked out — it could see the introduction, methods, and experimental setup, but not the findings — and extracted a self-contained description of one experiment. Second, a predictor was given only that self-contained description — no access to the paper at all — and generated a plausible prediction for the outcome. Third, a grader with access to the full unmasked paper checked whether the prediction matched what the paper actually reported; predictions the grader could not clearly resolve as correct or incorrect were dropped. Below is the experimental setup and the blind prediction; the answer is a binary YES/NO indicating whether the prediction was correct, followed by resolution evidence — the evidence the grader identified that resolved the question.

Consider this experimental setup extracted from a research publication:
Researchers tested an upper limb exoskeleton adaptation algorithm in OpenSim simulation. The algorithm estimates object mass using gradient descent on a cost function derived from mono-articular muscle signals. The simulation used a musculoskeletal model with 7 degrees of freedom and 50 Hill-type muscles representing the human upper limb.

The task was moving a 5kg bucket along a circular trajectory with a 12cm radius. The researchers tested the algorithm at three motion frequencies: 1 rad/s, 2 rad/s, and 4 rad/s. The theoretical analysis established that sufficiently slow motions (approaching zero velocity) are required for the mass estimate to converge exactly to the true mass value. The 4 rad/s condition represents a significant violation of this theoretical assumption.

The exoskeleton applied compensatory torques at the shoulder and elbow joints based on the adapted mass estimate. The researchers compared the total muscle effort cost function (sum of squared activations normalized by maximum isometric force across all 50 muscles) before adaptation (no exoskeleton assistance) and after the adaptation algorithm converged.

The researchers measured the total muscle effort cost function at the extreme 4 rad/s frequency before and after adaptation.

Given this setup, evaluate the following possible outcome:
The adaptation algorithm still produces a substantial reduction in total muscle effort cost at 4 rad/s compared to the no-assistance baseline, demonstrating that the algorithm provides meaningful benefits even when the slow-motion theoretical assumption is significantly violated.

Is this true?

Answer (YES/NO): YES